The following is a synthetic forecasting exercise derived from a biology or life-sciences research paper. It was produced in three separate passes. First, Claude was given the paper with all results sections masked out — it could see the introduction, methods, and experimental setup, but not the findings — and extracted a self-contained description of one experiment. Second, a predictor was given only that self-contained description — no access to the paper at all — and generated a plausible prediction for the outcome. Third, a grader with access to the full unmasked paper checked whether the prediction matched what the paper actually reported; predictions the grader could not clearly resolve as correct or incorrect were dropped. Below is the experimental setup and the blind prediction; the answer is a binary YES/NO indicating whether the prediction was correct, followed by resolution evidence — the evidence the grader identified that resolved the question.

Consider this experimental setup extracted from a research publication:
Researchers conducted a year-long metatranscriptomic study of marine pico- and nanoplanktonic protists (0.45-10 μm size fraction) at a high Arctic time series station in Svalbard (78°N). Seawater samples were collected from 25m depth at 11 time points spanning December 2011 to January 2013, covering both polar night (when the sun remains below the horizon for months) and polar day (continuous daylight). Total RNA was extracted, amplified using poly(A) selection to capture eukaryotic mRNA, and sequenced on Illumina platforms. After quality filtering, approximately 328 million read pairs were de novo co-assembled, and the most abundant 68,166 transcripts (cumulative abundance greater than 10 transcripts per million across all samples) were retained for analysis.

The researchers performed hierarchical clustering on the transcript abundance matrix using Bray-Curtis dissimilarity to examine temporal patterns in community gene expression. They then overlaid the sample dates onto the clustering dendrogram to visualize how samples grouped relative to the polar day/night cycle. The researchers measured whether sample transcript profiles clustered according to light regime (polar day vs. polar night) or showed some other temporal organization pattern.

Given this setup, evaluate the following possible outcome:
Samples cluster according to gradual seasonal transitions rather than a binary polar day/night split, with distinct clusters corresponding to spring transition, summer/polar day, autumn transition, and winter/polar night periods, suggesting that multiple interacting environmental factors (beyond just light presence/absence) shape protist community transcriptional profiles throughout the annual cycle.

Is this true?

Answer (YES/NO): NO